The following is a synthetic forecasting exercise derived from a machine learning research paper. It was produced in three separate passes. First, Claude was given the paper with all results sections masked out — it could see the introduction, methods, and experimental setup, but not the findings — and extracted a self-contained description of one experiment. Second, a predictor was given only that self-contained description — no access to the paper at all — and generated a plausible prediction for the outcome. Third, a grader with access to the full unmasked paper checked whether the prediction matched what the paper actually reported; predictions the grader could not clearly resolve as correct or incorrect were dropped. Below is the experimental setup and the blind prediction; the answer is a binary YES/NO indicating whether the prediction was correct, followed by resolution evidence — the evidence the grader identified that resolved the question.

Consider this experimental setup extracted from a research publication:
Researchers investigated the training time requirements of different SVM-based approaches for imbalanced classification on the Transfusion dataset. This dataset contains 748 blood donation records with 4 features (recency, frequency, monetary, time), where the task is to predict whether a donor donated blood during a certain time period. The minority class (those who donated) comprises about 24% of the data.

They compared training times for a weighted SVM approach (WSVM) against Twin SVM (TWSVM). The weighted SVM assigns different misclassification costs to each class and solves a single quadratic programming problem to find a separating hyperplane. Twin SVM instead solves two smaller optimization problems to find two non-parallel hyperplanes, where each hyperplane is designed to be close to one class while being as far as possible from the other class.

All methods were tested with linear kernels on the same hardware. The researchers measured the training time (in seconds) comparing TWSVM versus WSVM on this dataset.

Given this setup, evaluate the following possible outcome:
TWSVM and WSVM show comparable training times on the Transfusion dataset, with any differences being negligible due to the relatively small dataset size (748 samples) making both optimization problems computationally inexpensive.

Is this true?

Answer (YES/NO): NO